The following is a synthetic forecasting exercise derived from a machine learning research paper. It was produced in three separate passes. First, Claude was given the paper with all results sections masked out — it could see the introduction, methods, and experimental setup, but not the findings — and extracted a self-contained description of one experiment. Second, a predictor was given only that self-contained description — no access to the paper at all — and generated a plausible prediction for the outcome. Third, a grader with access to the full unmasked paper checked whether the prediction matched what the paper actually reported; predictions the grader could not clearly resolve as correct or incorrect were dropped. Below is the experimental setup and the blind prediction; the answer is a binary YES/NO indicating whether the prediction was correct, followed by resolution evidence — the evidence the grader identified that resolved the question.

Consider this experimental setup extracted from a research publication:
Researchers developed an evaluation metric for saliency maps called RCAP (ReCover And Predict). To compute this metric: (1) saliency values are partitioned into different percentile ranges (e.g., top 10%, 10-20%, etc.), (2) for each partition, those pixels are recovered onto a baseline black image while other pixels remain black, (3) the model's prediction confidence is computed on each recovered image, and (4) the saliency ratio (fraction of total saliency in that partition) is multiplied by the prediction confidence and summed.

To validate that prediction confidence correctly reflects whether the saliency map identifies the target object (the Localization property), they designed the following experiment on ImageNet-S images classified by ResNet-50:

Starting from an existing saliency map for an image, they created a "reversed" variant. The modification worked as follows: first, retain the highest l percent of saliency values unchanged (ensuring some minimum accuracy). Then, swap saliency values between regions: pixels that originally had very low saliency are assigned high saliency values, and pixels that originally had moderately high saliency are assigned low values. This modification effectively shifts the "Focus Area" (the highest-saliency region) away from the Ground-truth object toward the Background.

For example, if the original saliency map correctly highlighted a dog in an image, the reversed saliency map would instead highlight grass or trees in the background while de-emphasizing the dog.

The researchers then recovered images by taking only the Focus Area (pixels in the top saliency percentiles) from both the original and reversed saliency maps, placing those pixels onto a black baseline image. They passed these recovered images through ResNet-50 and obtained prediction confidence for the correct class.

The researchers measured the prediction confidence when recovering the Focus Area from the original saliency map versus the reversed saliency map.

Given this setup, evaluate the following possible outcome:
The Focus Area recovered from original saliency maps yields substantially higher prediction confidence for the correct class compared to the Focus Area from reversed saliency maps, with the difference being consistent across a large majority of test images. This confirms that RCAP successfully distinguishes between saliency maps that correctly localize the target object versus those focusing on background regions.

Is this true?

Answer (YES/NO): YES